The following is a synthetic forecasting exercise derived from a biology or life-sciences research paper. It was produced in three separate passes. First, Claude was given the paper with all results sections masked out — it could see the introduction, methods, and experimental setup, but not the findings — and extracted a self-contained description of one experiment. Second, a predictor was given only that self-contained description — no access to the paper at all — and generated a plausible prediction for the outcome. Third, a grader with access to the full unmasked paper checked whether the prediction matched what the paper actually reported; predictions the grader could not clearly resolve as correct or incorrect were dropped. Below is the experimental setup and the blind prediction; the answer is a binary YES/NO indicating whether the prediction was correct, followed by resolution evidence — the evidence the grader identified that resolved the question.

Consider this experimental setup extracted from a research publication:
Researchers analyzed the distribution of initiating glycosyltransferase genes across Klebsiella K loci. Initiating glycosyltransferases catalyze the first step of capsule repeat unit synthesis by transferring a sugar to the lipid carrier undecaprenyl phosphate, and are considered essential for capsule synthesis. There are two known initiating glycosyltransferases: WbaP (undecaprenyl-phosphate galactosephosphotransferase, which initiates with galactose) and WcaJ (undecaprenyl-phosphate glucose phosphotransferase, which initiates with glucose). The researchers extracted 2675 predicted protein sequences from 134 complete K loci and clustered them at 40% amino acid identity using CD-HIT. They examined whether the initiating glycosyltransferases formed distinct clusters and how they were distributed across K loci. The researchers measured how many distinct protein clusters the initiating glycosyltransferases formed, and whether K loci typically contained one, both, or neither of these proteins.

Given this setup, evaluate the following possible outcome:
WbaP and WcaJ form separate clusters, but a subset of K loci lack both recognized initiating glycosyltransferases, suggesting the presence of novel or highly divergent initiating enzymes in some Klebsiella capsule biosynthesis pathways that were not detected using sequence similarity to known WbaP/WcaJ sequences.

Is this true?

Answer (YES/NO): NO